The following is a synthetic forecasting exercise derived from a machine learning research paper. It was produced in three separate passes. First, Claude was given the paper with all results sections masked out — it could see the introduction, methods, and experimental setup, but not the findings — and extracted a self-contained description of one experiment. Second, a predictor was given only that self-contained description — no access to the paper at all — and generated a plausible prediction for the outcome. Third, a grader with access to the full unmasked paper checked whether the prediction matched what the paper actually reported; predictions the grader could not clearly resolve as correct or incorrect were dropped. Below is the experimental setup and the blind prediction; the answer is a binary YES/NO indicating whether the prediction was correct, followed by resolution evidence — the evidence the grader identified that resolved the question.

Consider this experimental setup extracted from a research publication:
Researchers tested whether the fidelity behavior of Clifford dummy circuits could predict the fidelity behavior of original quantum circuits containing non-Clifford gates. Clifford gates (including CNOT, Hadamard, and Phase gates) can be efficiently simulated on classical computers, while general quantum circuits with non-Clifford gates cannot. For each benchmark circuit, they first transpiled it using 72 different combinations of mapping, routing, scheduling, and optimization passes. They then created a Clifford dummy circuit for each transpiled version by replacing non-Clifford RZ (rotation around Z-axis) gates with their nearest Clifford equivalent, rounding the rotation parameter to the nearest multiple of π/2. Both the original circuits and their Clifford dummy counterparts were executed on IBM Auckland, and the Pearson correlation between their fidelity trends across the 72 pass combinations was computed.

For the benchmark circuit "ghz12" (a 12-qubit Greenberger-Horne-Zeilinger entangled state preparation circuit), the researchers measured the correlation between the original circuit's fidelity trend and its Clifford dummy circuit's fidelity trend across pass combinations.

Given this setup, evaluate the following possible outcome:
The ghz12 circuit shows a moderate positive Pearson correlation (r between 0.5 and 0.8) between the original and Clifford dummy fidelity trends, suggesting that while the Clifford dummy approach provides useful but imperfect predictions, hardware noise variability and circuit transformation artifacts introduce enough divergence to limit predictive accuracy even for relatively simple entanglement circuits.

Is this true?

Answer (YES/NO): NO